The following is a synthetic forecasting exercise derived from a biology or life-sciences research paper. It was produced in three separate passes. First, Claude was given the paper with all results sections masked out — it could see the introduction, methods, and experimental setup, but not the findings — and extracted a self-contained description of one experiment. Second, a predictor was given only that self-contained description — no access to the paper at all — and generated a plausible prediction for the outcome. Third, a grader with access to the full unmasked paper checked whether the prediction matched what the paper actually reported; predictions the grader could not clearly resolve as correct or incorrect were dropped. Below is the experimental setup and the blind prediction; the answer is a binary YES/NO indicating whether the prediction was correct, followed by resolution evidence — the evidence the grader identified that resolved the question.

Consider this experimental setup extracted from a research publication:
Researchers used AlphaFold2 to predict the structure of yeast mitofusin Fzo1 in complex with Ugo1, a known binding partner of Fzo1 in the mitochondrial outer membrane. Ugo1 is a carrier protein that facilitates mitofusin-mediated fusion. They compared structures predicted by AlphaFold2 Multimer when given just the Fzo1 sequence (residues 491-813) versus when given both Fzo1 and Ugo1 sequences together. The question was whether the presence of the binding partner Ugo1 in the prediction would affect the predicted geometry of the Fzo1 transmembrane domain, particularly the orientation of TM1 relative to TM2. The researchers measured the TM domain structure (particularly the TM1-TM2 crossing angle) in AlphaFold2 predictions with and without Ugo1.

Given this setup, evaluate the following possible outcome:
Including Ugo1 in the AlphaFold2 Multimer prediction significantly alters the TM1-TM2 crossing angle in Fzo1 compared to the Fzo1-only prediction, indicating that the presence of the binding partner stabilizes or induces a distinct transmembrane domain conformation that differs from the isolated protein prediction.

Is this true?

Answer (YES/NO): YES